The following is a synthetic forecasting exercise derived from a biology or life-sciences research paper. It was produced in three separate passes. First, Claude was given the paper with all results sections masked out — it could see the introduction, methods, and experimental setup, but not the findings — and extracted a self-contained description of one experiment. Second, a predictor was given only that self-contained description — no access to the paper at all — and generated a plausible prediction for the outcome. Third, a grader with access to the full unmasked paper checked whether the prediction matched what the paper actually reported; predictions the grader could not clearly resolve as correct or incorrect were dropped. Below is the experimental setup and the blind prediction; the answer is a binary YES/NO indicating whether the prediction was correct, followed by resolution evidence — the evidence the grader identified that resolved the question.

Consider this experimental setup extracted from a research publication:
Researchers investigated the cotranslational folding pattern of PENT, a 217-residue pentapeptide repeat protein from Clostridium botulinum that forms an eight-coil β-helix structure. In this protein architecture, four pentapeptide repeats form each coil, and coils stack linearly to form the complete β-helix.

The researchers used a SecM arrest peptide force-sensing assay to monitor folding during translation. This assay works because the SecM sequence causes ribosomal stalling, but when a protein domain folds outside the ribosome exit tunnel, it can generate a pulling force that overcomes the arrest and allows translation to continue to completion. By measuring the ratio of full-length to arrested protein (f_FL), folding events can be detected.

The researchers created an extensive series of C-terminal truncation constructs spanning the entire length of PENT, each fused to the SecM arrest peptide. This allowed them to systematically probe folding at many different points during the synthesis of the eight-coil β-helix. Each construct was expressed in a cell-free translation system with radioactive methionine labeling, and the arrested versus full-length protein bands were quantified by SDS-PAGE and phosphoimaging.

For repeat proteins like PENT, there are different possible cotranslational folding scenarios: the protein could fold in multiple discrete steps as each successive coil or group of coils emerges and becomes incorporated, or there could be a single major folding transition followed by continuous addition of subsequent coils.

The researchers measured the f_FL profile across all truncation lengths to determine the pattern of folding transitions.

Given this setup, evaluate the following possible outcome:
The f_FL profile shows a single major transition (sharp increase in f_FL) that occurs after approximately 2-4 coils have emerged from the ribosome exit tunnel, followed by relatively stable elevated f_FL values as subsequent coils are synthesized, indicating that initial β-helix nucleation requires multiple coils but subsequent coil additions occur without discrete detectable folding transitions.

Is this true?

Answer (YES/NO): YES